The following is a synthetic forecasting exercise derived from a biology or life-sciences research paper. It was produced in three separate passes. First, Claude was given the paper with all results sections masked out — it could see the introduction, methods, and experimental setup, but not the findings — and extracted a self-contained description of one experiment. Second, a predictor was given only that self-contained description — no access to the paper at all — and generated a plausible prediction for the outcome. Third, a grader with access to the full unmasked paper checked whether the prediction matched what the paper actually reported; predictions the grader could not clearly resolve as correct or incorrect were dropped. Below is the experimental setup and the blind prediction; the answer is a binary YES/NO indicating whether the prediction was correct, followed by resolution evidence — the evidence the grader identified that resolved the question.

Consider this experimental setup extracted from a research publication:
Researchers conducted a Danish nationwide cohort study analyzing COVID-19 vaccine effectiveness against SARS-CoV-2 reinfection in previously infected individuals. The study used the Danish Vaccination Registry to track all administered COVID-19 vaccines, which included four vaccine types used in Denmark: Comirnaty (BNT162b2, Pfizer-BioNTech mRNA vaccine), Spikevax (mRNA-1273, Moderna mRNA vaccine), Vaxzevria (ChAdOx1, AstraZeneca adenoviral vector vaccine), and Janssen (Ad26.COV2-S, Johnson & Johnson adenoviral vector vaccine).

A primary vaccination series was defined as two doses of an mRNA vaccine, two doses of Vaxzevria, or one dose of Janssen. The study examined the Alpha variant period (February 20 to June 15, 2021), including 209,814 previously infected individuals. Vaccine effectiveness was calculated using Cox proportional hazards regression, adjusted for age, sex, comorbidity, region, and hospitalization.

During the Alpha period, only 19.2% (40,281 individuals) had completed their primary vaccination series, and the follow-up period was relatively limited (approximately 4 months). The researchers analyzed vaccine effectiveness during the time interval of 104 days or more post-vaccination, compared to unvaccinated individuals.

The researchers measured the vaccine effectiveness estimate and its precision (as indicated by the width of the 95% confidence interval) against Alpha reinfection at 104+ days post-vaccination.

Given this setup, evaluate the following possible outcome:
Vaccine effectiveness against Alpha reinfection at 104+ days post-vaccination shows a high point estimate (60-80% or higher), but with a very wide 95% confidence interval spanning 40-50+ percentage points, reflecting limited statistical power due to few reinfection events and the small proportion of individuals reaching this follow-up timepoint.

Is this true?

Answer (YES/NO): YES